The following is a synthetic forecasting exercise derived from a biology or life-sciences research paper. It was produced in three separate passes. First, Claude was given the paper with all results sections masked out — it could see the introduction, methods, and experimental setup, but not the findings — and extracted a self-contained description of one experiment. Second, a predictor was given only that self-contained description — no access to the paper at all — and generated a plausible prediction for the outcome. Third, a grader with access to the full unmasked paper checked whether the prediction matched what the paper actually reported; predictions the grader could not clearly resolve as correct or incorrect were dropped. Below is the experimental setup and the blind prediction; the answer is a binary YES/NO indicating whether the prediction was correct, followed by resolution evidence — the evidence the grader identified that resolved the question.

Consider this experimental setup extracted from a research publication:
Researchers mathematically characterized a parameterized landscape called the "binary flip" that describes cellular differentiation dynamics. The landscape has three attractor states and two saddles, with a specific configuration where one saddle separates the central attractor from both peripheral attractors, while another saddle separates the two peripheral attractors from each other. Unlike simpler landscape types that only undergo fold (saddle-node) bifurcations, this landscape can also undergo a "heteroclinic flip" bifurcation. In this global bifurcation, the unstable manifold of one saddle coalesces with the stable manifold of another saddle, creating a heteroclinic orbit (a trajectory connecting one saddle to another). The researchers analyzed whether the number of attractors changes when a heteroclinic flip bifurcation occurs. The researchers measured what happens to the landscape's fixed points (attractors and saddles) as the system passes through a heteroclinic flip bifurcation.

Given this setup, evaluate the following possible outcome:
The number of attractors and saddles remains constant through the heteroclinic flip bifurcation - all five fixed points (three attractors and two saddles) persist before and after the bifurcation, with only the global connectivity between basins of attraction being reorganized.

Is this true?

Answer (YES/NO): YES